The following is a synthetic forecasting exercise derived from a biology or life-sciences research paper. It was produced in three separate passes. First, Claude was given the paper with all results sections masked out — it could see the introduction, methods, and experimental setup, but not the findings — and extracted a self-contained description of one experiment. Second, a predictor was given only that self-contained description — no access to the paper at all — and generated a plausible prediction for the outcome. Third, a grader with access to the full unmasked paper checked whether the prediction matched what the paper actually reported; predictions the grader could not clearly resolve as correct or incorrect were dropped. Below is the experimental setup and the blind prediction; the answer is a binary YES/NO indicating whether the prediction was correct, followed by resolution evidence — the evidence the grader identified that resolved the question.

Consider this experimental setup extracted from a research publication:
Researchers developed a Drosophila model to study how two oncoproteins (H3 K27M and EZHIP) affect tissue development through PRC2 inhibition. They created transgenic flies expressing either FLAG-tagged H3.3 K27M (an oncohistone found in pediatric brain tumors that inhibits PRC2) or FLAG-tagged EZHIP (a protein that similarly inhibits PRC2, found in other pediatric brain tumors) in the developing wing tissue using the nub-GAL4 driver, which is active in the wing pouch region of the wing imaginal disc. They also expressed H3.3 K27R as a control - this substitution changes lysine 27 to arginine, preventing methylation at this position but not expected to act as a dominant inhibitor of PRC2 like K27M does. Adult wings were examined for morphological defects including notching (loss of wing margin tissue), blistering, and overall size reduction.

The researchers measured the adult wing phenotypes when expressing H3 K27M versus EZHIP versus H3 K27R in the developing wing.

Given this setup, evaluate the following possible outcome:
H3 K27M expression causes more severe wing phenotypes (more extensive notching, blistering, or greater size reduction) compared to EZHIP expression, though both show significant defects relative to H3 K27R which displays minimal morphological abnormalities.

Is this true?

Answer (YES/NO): NO